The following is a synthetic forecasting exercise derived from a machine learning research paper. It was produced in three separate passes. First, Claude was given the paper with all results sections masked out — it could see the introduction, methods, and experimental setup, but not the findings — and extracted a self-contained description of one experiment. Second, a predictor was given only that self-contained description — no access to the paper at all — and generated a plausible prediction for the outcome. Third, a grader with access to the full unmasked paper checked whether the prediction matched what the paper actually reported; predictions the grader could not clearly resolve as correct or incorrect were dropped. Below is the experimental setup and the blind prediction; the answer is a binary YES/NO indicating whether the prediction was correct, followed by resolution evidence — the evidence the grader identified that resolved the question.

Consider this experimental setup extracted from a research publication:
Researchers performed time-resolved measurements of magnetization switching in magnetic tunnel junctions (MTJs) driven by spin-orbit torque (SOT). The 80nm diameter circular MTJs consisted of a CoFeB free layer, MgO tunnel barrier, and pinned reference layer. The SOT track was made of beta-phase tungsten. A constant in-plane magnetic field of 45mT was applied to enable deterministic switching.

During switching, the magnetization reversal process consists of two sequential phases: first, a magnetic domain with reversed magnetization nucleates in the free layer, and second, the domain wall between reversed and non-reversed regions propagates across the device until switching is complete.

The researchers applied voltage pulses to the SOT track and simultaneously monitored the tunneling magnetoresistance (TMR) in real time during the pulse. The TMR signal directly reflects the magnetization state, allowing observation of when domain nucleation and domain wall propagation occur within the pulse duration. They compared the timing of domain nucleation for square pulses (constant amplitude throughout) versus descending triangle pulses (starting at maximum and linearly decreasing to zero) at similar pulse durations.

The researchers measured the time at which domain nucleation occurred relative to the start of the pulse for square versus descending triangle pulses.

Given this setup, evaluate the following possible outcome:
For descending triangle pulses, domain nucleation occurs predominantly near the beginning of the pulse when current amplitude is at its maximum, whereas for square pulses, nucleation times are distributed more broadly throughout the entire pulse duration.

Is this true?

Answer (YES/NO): YES